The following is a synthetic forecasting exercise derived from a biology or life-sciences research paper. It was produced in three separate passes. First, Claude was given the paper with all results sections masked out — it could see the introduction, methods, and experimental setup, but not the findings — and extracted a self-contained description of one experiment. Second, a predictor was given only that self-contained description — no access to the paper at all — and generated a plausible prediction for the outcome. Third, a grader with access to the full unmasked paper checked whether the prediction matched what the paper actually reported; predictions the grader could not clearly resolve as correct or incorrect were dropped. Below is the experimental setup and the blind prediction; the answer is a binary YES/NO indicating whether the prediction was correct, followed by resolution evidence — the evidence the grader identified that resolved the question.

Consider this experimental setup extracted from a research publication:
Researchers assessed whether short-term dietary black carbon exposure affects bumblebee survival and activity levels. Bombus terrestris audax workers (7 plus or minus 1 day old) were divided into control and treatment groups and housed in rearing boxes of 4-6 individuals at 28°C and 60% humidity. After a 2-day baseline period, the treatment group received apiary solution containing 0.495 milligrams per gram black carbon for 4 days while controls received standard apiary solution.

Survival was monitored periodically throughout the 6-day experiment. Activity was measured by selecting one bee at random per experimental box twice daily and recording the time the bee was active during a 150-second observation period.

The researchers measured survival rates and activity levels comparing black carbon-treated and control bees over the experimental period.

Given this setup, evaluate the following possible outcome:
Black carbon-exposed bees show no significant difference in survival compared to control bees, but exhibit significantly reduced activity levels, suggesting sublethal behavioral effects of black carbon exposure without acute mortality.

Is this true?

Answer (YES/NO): NO